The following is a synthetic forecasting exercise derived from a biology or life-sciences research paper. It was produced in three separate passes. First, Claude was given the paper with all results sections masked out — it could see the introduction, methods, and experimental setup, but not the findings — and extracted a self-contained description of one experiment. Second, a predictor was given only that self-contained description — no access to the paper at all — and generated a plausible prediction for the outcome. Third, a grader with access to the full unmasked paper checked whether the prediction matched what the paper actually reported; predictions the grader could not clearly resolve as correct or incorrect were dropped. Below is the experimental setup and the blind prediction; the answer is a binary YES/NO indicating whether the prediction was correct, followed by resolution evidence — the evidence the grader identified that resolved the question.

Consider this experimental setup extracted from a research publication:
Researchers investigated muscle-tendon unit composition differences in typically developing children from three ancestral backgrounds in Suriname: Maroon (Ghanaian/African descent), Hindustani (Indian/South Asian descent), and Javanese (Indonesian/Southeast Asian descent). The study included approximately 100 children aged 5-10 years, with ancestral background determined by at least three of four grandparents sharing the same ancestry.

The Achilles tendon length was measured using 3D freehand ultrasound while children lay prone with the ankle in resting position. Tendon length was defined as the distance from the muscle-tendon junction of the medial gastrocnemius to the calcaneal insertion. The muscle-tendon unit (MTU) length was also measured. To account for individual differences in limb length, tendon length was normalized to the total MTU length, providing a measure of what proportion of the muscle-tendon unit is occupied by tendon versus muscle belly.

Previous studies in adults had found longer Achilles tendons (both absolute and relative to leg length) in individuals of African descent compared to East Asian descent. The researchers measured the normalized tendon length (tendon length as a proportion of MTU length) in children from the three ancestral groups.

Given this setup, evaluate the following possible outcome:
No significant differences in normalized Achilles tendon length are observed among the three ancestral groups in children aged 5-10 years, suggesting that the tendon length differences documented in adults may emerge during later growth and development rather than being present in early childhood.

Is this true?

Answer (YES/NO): NO